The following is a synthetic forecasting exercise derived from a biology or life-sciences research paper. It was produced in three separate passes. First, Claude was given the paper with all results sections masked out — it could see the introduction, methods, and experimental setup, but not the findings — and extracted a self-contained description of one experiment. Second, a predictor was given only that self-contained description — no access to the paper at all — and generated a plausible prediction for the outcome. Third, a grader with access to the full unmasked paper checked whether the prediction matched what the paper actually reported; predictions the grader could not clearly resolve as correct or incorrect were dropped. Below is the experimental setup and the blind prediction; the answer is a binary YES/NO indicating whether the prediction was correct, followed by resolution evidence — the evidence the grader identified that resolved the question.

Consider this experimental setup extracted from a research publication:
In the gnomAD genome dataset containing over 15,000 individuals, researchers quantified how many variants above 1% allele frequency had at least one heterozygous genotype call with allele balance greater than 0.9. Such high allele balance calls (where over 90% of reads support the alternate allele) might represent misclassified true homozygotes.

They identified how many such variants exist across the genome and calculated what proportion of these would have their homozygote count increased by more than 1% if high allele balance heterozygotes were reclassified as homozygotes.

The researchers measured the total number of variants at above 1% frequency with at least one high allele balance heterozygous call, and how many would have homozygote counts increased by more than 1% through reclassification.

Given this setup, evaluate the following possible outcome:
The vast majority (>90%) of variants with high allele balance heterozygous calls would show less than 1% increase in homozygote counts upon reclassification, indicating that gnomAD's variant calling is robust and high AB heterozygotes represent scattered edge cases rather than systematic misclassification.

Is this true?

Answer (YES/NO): NO